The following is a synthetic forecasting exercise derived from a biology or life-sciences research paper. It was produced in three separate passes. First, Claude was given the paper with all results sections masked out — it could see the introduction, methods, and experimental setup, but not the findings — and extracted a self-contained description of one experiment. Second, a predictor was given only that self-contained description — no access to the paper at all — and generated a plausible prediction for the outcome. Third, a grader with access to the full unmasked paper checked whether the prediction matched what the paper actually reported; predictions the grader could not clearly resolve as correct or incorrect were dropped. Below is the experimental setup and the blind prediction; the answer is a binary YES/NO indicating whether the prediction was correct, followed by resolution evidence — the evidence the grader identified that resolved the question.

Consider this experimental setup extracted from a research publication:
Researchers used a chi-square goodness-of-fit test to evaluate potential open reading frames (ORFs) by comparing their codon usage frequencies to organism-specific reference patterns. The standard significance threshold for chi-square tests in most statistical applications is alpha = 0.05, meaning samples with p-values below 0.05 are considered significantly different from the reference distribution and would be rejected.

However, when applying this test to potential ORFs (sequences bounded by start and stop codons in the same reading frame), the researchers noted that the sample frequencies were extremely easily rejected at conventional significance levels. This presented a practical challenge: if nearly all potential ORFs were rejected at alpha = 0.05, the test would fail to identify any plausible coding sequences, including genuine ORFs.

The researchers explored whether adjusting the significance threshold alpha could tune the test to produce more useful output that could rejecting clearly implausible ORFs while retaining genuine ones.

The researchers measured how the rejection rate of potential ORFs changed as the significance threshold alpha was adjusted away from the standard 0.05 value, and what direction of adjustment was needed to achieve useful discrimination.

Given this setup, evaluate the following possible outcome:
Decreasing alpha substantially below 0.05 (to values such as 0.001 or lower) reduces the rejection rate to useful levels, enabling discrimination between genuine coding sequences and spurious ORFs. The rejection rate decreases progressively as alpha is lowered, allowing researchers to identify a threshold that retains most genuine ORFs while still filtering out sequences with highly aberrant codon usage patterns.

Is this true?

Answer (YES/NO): NO